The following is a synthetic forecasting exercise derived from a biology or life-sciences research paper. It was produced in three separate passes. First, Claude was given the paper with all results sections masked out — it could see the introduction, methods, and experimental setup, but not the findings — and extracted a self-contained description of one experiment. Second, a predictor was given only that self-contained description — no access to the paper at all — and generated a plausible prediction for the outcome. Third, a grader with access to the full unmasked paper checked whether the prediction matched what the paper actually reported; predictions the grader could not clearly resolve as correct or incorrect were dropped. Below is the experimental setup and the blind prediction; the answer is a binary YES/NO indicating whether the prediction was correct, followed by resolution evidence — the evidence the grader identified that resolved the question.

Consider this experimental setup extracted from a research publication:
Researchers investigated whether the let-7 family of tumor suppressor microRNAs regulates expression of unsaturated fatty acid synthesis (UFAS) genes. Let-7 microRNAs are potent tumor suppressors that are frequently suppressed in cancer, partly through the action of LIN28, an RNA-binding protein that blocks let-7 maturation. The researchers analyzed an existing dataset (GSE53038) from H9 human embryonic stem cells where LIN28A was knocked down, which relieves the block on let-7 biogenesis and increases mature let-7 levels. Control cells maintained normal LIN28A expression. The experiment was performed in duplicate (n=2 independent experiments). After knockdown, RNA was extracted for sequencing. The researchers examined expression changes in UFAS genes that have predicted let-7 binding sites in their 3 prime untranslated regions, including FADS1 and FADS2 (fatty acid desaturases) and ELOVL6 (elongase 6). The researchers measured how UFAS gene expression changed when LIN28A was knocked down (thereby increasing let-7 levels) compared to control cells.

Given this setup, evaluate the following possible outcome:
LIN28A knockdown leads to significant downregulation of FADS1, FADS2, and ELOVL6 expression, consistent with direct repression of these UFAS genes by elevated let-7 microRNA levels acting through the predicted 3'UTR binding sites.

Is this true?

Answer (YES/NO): NO